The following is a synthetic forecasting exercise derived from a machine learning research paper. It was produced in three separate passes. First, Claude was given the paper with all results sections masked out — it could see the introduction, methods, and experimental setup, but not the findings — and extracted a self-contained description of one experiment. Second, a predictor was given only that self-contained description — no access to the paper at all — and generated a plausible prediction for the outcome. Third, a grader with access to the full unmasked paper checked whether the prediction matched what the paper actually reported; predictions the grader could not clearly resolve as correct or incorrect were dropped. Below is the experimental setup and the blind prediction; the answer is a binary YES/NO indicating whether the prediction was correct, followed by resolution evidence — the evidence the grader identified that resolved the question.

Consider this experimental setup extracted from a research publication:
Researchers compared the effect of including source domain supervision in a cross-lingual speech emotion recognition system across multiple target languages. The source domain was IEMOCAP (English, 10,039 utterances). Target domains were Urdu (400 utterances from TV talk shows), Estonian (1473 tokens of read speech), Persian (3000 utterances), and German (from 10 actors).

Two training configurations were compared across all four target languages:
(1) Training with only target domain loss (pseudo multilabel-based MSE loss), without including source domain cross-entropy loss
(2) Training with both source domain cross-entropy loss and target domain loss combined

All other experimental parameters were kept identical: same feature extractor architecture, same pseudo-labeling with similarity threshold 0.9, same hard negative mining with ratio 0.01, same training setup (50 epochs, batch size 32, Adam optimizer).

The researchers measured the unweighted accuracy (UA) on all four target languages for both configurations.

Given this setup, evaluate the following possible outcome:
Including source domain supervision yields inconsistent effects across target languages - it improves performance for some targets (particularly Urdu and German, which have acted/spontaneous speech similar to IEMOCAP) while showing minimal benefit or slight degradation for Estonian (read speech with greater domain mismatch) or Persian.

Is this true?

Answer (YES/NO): NO